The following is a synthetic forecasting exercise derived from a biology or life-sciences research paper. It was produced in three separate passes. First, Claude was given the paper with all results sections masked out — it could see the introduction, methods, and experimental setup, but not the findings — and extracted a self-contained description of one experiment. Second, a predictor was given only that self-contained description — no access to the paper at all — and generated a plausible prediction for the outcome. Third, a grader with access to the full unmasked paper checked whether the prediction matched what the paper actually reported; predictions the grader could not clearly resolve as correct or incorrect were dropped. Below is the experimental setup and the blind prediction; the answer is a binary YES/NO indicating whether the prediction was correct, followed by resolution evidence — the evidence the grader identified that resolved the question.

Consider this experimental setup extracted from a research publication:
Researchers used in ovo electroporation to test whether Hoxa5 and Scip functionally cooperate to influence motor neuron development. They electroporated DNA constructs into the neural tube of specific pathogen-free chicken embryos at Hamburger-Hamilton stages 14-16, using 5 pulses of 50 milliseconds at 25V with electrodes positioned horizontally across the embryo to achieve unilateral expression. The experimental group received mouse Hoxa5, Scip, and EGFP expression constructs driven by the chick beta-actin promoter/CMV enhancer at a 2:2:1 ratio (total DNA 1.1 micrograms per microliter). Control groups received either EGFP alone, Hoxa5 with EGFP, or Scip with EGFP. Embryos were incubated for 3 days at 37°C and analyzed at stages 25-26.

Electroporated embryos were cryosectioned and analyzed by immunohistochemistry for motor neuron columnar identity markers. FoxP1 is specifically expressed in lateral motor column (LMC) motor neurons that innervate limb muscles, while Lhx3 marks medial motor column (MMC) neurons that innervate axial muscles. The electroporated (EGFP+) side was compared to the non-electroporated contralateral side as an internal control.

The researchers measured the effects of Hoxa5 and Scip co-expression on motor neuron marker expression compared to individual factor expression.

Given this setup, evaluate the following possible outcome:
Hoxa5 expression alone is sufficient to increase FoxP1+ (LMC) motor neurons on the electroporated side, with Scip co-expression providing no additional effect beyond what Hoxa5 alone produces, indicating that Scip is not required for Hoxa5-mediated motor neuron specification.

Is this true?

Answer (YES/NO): NO